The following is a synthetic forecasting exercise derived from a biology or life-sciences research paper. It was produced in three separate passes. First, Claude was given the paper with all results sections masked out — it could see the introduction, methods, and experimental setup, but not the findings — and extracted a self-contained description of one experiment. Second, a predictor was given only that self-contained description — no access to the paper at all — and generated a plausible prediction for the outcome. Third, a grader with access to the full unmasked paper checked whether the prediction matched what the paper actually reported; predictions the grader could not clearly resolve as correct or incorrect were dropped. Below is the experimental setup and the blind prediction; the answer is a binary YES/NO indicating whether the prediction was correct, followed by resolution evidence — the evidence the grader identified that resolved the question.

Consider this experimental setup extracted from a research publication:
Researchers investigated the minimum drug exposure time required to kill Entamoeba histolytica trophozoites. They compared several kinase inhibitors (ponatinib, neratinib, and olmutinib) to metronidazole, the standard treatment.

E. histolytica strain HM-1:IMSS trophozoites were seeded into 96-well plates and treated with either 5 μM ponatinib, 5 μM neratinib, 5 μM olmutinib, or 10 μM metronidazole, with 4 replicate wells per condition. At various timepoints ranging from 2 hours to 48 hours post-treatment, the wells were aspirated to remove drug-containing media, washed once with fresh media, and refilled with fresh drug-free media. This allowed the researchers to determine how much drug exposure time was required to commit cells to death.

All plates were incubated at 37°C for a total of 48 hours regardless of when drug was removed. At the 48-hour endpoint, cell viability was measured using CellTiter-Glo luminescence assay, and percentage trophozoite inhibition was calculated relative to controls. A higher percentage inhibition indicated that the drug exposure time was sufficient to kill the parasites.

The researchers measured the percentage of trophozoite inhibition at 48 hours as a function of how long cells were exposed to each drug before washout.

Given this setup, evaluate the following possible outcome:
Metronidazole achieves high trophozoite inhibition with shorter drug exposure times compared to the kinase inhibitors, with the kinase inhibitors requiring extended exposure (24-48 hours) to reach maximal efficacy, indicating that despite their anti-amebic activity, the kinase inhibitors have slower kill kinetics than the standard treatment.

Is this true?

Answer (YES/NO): NO